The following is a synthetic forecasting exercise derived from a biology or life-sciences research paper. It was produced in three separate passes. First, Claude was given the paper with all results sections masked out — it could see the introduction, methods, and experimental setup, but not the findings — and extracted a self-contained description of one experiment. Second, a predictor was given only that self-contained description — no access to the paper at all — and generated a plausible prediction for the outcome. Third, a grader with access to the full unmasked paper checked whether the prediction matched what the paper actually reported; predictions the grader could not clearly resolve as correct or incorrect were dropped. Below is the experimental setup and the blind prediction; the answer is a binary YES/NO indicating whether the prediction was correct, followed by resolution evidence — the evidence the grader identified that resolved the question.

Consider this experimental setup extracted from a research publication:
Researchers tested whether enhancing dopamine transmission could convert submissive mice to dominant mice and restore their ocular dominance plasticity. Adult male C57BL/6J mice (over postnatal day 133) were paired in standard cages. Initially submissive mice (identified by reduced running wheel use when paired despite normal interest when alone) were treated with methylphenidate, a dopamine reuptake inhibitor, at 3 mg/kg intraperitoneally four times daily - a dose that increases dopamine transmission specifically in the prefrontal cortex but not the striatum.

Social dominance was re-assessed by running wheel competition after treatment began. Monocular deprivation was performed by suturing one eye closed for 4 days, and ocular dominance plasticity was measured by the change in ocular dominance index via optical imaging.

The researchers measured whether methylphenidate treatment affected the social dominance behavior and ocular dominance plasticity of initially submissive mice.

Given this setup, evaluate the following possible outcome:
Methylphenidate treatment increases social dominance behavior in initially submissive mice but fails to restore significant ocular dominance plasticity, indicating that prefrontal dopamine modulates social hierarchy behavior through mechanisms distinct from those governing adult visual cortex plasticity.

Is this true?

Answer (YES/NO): NO